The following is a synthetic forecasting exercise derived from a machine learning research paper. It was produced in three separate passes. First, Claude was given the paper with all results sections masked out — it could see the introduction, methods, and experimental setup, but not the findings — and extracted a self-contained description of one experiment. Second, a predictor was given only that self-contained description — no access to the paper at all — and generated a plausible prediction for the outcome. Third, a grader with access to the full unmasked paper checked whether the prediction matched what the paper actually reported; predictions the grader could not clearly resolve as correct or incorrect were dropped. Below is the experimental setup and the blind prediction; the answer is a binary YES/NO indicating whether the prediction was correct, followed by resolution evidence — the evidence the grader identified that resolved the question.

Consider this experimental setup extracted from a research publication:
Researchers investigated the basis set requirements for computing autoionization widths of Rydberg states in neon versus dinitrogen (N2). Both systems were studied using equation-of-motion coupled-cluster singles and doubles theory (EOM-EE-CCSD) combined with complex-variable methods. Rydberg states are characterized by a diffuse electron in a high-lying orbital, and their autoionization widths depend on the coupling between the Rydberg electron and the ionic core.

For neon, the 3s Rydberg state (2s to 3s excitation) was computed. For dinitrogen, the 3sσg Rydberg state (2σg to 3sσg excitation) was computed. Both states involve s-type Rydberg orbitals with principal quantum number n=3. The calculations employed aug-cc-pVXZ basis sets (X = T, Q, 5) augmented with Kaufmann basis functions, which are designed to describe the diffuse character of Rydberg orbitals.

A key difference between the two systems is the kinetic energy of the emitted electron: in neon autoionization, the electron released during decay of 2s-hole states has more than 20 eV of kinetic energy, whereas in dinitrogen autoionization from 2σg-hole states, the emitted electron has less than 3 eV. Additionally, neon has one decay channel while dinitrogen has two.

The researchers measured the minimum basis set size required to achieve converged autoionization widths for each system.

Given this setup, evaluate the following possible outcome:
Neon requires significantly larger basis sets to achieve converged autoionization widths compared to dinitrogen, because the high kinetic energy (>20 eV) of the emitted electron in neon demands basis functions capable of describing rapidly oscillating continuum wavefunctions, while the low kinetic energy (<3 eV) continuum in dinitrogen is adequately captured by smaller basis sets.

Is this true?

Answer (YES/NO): YES